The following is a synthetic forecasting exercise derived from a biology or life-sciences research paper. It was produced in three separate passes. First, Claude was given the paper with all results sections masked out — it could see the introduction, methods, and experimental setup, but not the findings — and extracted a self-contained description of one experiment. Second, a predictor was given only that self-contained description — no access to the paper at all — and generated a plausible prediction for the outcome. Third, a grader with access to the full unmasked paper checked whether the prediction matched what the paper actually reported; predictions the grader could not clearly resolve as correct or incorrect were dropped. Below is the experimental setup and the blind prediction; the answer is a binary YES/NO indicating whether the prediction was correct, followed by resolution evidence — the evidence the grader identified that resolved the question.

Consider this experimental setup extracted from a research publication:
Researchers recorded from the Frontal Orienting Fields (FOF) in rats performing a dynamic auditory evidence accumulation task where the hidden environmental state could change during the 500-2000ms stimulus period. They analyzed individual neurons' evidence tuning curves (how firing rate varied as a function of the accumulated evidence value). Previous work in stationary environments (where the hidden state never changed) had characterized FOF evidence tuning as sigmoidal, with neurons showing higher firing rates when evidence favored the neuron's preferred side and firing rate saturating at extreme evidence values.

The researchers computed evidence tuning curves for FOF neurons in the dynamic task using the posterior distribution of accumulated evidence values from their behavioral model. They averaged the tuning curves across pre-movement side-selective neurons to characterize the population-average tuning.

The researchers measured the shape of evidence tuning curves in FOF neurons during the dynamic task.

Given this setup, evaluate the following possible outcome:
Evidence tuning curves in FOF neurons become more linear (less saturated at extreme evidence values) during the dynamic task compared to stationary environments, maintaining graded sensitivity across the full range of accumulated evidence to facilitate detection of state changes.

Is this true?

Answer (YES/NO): NO